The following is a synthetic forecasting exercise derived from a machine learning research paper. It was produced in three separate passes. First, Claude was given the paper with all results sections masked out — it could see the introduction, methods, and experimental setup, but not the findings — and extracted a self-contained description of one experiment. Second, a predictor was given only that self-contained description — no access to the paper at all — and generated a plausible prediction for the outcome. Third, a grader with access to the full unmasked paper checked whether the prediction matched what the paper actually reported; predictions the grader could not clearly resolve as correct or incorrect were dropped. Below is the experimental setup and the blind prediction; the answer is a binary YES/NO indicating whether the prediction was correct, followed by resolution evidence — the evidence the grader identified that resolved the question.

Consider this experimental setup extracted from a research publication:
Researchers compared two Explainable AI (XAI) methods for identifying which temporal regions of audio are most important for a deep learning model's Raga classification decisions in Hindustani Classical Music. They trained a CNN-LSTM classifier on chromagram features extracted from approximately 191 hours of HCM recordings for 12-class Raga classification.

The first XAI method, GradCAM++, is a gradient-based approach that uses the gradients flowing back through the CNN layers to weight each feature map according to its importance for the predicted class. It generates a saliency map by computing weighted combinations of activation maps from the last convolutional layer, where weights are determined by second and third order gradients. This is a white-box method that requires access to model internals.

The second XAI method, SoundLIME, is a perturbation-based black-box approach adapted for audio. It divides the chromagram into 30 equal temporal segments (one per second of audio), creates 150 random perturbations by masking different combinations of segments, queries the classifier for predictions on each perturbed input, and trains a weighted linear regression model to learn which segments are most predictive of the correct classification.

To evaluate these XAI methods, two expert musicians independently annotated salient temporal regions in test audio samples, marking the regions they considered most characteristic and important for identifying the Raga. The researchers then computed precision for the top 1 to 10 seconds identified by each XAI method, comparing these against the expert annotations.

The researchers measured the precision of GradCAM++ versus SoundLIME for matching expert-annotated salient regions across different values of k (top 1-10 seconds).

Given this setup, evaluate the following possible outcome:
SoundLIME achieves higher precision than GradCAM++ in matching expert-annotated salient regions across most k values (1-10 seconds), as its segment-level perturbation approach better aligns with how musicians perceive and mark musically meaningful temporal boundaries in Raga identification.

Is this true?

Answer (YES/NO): YES